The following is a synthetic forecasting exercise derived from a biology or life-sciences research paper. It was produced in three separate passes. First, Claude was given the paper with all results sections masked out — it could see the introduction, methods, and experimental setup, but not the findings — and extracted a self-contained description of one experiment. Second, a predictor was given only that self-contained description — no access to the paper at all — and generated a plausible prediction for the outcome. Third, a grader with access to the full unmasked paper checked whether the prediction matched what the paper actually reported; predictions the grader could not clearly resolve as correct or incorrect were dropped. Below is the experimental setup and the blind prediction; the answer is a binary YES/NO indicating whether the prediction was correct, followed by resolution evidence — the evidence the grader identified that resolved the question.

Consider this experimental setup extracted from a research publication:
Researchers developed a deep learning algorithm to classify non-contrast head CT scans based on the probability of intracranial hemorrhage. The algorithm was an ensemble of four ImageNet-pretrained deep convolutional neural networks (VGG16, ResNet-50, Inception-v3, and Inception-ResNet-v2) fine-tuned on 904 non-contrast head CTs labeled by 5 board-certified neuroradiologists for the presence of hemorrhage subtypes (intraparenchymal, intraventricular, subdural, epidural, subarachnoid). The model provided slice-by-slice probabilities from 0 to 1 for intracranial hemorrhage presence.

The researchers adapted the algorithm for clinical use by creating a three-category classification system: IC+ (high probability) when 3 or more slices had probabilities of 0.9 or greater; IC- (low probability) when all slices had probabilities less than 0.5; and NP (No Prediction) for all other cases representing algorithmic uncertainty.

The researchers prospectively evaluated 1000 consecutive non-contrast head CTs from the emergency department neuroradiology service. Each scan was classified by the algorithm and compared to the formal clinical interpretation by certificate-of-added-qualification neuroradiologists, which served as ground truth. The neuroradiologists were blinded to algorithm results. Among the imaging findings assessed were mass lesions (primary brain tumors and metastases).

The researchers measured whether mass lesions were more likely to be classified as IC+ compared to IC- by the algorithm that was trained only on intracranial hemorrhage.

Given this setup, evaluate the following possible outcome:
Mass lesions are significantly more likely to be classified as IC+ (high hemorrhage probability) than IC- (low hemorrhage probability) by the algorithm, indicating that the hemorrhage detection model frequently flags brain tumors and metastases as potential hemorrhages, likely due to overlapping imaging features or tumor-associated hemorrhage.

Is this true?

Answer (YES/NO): YES